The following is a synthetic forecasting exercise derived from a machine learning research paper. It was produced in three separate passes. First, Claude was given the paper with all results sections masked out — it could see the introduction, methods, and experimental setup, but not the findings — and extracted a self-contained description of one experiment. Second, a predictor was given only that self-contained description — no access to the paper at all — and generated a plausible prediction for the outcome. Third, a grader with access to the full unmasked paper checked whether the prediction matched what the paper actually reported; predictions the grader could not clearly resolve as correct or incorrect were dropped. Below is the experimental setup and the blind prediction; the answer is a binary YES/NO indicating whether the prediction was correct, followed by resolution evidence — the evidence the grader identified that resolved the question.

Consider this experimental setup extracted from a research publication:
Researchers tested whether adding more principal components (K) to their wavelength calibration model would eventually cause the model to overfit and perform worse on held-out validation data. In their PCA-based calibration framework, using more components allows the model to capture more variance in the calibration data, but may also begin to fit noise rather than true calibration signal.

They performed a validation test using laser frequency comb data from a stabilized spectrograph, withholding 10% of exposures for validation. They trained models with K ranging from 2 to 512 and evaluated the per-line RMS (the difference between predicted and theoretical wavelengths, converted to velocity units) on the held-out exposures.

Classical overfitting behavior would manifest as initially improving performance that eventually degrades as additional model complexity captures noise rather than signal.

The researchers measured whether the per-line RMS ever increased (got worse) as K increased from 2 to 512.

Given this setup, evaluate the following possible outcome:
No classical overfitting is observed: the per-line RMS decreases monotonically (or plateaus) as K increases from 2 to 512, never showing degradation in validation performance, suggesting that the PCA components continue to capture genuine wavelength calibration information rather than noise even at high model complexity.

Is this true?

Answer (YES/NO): YES